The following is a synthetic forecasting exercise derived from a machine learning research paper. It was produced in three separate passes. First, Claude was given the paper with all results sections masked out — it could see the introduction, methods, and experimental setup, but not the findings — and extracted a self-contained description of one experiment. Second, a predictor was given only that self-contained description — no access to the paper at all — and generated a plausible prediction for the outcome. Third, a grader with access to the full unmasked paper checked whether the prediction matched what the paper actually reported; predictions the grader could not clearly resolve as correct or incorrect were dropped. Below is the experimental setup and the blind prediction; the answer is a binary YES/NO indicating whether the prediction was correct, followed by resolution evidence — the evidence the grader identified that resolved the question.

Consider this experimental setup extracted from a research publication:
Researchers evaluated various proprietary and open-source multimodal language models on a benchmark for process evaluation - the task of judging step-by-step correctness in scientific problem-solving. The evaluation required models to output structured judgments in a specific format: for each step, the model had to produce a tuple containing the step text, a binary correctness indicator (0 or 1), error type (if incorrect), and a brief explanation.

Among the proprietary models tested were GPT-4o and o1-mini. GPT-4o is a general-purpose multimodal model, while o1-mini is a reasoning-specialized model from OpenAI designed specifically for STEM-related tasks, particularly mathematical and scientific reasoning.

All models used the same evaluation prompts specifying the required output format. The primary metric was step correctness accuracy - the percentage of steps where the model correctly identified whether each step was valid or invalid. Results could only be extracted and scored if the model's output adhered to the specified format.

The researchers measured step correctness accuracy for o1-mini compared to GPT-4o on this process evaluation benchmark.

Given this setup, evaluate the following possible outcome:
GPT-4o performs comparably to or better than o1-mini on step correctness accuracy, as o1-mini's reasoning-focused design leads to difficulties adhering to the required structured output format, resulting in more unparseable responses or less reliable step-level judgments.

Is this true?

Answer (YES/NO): YES